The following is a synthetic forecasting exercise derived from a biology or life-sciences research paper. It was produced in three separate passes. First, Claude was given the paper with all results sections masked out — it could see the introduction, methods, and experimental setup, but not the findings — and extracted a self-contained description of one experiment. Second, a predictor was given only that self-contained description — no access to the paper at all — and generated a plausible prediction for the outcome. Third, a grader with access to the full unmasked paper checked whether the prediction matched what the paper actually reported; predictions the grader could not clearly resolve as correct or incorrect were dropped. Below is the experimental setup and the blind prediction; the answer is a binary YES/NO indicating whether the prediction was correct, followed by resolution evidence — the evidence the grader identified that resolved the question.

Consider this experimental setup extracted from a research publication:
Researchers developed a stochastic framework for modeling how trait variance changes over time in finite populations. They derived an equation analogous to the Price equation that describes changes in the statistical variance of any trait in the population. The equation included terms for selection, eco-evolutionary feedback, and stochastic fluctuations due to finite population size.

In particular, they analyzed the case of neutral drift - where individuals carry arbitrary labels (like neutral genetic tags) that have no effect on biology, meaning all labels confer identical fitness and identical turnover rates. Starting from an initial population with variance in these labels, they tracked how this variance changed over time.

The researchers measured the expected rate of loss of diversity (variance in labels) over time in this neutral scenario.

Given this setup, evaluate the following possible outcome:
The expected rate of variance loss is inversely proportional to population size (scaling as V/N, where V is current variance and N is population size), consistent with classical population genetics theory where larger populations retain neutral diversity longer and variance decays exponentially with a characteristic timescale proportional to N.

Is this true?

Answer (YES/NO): NO